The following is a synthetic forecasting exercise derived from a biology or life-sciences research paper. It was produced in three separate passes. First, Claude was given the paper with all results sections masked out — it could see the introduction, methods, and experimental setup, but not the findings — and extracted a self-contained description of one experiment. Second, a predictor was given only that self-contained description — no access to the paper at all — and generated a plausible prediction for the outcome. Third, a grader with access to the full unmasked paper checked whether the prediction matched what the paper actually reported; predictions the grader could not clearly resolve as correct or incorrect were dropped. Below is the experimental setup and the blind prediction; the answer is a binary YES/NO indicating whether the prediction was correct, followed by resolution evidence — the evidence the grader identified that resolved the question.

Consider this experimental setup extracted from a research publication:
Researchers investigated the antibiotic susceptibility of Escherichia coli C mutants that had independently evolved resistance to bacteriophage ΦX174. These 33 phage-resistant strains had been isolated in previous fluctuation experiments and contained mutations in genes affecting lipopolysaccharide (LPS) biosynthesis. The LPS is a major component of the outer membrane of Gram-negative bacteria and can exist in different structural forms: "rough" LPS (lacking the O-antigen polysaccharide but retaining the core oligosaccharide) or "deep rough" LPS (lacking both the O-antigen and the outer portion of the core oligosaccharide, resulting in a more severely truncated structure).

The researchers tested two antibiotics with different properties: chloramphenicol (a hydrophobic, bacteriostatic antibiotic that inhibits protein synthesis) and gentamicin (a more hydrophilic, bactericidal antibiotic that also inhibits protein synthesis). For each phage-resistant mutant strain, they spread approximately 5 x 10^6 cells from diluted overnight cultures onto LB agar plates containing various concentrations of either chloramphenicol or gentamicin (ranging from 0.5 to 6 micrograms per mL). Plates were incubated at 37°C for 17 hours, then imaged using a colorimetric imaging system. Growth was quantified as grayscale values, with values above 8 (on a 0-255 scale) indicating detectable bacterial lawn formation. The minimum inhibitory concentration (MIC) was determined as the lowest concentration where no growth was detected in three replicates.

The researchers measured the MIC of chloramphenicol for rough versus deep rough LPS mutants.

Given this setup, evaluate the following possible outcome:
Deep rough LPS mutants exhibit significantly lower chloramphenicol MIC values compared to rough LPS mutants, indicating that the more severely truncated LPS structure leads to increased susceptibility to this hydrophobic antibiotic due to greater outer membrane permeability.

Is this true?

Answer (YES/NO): YES